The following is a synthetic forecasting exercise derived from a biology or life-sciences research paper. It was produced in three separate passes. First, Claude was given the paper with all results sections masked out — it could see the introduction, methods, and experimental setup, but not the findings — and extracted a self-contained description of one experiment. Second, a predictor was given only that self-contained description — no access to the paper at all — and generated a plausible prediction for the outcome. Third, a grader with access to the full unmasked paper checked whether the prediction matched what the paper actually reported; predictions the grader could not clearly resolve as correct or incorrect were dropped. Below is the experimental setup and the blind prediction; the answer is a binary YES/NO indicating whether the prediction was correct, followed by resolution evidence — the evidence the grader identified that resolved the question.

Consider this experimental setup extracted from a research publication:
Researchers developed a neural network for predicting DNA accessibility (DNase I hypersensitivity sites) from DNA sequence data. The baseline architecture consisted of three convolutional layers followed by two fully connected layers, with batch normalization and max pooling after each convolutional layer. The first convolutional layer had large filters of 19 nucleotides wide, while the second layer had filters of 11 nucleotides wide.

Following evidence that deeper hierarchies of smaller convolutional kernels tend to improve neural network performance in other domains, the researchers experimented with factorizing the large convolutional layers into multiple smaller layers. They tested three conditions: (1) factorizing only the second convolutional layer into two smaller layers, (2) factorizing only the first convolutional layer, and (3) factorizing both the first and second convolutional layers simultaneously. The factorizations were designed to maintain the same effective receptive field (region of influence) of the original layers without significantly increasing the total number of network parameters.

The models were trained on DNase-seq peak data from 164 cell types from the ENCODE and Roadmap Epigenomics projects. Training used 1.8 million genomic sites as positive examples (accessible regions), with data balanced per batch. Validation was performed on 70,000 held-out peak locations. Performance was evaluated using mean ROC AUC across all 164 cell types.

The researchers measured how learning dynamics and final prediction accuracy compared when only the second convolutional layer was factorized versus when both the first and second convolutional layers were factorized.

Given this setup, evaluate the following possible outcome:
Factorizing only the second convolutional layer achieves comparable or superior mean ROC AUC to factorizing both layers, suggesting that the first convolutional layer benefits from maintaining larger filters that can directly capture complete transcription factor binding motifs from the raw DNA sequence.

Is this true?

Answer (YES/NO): NO